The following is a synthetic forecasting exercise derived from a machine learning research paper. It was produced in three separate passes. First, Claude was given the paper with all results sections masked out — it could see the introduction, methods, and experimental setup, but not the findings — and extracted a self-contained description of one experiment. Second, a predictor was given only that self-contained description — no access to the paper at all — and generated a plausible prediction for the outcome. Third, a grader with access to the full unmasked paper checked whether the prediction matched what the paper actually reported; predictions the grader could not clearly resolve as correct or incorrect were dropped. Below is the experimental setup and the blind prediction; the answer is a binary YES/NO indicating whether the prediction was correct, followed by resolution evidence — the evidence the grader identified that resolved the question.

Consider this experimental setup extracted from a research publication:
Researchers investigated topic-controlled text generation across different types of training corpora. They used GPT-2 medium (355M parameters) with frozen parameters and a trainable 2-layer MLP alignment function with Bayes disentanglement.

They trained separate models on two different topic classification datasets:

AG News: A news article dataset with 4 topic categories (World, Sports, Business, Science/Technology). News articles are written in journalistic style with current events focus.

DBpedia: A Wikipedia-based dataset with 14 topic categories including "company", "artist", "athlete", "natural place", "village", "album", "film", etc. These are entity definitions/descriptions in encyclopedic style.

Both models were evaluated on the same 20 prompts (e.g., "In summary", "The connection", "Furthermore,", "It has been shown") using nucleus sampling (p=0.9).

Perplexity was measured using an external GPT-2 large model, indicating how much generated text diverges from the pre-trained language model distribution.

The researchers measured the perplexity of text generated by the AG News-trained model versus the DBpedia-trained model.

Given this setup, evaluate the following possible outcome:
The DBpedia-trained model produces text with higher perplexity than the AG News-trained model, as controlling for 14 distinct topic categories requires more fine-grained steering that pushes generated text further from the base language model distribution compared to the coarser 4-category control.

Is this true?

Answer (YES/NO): YES